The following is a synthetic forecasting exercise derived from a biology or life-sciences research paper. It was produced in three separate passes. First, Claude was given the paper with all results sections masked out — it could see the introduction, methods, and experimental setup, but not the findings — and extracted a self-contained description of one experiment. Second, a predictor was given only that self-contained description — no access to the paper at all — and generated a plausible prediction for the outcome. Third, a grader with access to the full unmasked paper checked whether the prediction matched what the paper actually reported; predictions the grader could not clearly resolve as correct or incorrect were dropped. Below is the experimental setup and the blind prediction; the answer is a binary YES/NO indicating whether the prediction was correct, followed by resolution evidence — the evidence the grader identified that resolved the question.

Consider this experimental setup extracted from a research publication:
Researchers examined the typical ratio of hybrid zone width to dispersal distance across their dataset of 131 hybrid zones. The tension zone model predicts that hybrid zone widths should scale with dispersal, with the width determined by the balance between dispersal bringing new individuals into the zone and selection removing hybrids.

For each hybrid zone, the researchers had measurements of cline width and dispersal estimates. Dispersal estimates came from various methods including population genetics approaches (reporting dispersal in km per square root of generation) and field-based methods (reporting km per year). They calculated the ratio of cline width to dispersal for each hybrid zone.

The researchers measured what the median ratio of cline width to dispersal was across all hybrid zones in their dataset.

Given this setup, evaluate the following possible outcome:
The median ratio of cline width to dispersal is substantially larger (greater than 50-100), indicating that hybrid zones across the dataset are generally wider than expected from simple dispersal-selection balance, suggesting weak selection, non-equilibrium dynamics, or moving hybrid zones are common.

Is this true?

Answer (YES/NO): NO